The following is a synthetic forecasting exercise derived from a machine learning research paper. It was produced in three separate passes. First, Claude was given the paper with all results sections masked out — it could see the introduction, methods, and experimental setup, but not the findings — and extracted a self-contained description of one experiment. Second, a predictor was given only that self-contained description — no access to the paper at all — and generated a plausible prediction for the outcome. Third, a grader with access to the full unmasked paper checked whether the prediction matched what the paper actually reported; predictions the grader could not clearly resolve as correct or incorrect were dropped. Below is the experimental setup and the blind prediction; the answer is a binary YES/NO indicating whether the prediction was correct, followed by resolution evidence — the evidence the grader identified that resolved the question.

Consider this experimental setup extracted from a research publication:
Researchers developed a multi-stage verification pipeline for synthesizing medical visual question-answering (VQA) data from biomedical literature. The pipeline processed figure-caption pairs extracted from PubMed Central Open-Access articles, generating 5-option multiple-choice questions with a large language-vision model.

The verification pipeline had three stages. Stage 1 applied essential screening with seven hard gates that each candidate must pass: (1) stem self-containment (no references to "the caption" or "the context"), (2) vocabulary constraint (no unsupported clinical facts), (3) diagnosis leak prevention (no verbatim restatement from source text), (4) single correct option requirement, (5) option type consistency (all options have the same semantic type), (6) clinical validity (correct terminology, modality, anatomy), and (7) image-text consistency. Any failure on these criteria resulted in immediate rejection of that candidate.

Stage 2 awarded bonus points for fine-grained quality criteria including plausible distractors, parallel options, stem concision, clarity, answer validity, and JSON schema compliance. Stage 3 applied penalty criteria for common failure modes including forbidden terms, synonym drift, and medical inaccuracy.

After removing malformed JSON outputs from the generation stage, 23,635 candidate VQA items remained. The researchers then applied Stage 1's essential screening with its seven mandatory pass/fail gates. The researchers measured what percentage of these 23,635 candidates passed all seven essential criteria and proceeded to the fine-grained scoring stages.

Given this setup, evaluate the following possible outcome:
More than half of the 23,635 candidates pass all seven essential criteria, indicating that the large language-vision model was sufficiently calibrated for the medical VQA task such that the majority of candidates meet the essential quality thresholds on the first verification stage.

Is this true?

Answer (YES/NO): YES